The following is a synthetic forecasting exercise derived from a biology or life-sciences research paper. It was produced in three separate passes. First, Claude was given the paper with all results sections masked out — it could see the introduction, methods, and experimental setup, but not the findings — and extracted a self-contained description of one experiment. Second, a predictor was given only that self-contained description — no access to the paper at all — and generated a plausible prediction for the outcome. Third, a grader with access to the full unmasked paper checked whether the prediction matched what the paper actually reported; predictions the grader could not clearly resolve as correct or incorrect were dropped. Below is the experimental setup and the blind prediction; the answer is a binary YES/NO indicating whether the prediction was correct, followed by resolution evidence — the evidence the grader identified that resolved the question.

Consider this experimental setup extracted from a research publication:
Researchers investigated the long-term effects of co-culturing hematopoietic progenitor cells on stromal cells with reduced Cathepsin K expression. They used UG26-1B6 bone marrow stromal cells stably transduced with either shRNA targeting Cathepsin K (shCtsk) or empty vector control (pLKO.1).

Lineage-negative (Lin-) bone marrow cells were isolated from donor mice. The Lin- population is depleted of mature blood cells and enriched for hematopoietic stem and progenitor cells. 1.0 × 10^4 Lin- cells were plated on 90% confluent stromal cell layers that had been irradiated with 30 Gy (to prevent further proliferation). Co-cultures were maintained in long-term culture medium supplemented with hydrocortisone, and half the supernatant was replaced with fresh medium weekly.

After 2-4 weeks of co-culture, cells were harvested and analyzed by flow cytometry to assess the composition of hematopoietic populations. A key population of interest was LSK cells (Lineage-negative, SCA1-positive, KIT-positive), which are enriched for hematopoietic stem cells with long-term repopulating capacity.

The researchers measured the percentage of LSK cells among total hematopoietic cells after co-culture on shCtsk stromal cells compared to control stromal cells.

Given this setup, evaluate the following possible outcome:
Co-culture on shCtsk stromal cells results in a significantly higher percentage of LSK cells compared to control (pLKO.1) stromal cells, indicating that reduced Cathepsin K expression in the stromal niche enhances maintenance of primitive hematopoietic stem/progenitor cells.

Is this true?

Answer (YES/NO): NO